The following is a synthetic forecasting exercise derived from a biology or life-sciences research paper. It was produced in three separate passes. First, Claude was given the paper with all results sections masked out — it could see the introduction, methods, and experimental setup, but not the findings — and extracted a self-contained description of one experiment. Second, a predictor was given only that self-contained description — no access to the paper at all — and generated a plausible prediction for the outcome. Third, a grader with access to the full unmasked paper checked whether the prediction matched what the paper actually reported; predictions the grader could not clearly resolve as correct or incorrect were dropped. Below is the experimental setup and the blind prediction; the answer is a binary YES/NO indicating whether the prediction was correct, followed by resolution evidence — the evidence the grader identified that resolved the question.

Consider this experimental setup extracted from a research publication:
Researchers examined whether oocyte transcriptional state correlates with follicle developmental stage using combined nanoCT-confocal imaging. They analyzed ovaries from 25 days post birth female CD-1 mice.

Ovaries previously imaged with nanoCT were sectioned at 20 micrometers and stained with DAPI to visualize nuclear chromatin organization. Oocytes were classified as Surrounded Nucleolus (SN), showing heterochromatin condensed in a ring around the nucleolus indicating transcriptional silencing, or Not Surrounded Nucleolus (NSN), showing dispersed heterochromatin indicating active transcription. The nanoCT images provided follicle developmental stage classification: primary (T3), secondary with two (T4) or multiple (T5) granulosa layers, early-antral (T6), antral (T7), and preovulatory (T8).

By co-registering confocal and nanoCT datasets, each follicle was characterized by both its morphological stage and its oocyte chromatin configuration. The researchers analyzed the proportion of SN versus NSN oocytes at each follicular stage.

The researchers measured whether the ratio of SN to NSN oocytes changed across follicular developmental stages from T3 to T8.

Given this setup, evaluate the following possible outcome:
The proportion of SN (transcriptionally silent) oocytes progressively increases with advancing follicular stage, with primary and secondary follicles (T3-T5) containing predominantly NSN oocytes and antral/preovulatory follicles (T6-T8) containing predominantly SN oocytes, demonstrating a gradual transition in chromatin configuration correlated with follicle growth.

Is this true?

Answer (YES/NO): NO